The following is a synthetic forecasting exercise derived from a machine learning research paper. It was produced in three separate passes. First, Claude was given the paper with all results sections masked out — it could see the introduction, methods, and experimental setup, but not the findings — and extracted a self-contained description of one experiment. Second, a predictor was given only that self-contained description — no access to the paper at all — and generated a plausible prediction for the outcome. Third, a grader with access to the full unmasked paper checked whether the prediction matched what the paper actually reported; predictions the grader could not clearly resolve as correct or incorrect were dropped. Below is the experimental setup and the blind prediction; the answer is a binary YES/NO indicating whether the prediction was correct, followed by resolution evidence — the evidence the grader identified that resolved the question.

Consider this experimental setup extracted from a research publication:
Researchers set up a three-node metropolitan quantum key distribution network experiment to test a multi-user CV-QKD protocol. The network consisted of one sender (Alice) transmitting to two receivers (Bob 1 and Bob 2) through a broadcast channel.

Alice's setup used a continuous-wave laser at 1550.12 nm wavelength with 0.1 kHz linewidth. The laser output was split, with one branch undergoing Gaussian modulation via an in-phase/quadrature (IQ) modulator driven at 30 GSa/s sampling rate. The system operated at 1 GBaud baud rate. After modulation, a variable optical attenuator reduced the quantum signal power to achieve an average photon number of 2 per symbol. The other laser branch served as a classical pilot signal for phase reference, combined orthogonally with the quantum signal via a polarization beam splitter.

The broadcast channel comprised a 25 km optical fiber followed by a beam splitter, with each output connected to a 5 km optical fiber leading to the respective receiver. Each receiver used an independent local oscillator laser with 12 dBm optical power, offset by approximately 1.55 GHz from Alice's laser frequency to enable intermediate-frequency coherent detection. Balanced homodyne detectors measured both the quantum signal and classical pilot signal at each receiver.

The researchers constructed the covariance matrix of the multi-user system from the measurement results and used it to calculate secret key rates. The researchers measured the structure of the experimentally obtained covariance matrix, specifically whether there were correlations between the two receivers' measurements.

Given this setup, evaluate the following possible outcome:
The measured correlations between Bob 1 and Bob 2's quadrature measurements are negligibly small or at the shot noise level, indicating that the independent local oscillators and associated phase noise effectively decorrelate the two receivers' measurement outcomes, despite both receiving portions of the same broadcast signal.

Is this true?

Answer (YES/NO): NO